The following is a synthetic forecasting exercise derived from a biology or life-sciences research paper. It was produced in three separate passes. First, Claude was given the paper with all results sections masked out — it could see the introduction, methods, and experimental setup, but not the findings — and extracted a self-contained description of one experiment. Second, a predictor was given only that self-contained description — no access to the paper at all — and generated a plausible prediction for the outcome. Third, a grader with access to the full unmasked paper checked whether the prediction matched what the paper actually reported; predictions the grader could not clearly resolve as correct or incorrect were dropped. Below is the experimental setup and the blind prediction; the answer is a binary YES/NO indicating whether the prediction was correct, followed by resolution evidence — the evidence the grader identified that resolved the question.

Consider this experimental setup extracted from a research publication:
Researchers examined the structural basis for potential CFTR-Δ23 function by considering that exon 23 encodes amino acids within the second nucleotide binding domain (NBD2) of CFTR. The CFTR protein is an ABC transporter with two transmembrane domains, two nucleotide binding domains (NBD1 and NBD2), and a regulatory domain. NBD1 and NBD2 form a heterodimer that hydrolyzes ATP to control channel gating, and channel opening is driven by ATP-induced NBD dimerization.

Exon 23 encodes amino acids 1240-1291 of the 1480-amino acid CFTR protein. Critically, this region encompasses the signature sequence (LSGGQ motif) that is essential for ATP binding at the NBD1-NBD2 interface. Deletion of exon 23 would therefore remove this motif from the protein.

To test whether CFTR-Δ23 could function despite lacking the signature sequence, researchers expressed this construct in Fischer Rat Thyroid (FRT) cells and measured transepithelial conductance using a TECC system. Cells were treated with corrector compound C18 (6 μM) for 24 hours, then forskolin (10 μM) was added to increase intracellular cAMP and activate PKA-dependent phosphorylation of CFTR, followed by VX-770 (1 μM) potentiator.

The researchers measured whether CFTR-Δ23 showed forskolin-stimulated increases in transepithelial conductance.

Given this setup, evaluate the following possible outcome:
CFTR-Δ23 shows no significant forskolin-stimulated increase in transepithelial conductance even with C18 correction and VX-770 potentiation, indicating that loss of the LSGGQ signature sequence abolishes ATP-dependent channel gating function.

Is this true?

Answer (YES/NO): NO